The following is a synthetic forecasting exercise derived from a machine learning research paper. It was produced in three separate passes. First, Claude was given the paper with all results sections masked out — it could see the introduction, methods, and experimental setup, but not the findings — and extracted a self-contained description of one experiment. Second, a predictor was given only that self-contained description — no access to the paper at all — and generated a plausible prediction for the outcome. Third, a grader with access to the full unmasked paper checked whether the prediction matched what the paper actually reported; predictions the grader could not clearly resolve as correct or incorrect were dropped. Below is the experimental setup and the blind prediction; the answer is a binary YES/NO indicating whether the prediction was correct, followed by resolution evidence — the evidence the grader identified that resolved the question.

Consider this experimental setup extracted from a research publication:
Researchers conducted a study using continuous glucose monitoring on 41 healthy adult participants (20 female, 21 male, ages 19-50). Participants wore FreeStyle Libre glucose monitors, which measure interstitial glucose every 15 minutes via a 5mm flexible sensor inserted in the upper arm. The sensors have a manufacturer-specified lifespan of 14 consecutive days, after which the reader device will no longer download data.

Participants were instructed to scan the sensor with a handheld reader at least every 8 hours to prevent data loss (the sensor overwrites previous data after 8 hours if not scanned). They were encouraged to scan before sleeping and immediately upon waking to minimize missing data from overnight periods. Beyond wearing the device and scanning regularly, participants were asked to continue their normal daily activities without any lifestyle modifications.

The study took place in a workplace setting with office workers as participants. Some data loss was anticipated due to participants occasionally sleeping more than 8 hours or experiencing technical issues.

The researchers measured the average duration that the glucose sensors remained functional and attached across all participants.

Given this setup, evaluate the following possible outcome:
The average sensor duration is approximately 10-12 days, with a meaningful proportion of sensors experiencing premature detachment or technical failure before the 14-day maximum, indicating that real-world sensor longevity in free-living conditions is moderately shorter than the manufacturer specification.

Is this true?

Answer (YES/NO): NO